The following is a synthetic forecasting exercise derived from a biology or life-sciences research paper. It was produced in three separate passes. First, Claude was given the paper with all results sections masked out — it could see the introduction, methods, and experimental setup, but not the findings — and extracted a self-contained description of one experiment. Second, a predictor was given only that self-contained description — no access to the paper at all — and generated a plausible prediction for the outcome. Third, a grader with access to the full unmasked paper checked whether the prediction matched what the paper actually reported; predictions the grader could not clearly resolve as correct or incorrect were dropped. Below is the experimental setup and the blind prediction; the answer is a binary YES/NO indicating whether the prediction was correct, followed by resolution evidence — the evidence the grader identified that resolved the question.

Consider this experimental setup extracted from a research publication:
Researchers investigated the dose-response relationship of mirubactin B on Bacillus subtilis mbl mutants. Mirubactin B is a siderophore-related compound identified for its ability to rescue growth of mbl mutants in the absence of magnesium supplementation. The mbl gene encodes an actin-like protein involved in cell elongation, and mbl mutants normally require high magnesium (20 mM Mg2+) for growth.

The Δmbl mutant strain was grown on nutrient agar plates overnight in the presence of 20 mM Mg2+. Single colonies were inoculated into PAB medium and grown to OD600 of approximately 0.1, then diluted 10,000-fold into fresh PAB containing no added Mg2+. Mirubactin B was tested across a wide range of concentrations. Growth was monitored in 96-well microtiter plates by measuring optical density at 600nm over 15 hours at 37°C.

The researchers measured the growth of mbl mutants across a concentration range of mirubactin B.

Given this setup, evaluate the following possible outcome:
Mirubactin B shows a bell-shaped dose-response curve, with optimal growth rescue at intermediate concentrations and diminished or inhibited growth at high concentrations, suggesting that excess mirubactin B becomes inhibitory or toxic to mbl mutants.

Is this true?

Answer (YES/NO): YES